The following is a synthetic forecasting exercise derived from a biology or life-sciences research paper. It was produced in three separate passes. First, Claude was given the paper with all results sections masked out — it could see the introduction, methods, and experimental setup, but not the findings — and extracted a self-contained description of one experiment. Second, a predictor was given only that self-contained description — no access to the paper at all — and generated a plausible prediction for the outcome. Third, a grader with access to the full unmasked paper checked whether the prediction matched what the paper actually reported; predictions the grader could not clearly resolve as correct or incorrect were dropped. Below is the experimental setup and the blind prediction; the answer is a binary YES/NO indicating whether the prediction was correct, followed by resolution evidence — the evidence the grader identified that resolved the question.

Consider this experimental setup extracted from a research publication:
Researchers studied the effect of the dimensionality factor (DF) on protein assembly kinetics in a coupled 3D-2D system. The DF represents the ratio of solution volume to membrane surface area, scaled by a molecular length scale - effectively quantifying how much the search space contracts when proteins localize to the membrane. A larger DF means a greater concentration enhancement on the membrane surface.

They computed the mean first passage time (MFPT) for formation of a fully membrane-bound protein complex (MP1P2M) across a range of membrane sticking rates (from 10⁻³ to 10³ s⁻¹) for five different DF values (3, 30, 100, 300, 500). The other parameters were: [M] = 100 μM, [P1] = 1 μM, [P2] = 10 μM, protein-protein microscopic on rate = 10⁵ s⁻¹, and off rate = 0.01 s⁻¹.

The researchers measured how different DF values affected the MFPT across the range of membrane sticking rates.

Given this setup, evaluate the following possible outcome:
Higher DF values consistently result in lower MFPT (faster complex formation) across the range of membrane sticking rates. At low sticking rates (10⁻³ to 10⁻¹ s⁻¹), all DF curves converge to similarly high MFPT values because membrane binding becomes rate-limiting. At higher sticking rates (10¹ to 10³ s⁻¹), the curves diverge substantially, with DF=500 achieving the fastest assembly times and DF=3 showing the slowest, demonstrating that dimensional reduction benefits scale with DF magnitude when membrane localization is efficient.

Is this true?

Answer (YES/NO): NO